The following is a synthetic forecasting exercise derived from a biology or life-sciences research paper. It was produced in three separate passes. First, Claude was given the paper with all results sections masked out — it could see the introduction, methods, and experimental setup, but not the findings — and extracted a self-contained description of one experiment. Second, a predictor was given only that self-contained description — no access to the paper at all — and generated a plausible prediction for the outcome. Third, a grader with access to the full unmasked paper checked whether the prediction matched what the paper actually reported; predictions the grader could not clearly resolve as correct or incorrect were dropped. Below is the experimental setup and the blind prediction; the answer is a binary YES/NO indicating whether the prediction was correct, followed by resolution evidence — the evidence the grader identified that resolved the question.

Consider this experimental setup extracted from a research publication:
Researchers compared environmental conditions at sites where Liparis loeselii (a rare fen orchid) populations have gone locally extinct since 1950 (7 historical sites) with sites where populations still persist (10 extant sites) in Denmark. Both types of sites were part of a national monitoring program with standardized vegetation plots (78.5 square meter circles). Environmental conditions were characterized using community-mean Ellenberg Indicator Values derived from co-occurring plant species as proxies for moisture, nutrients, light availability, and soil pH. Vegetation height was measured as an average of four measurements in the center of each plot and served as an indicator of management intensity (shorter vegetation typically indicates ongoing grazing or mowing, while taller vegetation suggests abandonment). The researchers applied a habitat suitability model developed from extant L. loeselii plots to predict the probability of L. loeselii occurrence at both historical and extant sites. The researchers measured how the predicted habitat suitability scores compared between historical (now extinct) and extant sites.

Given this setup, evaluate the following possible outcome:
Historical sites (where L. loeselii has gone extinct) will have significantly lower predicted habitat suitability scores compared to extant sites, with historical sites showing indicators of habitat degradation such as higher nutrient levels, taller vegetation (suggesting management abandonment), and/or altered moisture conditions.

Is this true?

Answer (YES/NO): YES